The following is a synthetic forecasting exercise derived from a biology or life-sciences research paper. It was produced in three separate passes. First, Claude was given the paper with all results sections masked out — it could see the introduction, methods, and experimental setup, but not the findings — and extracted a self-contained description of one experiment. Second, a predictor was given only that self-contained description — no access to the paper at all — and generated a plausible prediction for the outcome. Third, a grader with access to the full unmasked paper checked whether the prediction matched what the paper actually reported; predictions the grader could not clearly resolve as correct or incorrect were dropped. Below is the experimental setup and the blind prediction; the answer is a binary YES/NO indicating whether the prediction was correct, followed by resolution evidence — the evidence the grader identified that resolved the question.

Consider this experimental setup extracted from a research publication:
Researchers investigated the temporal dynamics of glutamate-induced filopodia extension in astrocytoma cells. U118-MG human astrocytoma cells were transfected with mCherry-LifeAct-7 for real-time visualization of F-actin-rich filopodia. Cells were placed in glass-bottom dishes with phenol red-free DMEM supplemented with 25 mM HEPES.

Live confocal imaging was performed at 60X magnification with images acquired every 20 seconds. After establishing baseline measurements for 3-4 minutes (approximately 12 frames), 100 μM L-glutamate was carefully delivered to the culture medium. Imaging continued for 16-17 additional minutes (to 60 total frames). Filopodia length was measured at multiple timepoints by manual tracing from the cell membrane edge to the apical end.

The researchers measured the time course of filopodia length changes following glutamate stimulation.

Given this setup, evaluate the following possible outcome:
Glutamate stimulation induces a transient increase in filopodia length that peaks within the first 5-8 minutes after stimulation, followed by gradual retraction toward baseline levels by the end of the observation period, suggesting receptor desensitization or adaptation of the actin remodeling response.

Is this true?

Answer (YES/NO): NO